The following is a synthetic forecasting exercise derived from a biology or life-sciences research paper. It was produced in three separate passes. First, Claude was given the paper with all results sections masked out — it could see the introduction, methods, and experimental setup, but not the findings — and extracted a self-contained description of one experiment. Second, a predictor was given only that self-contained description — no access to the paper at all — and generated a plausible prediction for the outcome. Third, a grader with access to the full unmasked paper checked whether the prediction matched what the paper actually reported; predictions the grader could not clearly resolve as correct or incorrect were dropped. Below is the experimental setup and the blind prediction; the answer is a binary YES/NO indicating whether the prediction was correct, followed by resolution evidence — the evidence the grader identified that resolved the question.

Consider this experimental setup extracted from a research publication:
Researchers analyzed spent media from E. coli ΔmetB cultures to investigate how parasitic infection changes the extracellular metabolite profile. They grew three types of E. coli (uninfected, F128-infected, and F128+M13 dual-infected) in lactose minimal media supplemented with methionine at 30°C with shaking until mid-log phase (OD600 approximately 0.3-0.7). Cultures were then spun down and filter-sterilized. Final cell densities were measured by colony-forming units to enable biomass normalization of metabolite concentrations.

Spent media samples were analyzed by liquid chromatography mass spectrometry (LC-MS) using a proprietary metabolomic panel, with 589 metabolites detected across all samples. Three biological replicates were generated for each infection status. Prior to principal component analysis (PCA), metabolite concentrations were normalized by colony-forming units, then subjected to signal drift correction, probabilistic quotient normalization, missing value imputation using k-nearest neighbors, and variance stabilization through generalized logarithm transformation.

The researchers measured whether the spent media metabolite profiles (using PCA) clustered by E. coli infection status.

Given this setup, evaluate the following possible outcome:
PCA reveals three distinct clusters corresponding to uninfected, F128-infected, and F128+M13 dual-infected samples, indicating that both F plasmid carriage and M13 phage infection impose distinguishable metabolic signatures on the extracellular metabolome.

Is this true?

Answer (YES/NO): NO